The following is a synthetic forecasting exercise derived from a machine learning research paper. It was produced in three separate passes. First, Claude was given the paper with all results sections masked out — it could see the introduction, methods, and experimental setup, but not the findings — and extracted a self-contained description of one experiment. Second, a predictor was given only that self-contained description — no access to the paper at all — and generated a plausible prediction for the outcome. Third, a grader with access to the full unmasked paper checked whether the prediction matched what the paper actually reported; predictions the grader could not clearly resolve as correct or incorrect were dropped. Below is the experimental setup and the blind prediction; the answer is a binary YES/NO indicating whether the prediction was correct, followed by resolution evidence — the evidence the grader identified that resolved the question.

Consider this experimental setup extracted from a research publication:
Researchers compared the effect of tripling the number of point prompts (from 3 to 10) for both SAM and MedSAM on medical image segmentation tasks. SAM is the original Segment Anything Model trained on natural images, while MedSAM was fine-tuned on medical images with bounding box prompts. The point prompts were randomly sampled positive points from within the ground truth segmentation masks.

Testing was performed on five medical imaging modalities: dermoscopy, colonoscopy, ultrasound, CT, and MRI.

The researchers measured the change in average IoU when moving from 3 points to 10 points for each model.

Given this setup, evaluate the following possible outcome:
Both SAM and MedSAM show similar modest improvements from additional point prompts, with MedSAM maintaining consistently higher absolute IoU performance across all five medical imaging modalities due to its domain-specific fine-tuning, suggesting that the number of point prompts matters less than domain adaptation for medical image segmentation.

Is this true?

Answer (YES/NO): NO